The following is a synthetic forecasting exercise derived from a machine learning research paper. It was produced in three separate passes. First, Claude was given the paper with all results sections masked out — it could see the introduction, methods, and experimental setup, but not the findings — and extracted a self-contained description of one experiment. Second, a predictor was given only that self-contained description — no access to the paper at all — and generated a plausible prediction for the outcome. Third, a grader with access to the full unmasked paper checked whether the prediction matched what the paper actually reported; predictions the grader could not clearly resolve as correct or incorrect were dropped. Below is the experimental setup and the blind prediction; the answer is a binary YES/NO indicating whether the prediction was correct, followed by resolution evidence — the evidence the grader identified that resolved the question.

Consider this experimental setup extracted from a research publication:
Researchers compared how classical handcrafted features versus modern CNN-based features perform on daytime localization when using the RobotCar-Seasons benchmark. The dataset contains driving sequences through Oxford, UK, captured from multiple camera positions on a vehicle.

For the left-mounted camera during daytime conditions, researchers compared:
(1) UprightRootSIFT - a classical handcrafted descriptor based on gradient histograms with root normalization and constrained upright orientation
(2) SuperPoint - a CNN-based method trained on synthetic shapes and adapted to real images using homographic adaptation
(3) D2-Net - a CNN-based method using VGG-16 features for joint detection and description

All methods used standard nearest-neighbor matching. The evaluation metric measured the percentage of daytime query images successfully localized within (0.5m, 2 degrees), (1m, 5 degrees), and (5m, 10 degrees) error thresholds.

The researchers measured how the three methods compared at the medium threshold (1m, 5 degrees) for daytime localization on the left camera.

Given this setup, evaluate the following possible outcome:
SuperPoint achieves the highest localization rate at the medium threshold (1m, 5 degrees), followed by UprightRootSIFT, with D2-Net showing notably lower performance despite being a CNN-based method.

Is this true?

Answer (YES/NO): NO